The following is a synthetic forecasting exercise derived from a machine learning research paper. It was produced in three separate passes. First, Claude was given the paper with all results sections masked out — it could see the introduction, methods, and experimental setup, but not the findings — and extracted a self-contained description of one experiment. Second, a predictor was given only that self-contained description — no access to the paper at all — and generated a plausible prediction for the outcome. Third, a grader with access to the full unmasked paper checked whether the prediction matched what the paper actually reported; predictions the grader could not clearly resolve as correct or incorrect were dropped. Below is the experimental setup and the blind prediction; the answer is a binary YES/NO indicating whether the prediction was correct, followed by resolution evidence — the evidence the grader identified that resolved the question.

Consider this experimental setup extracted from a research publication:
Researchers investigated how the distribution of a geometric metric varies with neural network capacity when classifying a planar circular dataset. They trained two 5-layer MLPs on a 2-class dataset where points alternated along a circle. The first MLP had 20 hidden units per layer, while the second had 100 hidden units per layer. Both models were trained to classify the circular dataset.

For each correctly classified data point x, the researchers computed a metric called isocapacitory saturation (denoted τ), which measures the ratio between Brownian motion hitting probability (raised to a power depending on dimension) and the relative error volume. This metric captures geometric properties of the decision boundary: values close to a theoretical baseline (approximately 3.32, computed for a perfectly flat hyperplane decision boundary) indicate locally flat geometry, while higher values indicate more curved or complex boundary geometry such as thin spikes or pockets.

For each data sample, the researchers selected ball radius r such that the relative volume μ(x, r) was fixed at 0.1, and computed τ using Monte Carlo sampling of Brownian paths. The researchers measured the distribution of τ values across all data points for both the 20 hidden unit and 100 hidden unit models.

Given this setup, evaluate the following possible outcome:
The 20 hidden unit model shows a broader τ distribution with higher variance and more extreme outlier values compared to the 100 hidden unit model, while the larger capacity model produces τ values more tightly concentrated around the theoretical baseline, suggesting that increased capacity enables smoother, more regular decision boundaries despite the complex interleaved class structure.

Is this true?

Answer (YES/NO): NO